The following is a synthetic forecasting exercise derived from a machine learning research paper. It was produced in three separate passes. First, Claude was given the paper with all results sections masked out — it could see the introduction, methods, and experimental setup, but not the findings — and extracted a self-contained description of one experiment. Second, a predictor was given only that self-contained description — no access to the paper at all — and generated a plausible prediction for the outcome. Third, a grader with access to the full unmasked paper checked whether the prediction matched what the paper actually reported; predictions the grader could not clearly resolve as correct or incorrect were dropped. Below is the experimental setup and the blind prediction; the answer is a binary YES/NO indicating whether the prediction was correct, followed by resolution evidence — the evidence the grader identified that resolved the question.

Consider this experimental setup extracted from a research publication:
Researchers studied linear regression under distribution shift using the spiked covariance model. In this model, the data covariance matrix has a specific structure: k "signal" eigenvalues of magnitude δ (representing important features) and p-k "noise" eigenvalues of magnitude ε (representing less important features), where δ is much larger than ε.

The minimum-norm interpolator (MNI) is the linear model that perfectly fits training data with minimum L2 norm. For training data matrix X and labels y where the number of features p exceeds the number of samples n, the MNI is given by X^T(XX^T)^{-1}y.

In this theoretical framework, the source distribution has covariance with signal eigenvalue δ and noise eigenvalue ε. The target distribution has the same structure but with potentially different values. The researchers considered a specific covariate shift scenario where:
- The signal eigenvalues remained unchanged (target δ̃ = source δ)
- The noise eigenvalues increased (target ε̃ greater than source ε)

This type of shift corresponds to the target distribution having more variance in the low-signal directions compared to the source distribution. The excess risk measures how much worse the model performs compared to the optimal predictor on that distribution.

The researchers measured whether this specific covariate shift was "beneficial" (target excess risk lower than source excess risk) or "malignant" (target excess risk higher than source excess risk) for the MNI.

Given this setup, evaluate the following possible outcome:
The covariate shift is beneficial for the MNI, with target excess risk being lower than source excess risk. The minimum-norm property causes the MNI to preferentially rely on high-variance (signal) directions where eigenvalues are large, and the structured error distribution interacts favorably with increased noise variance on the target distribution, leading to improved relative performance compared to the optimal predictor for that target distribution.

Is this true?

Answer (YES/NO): NO